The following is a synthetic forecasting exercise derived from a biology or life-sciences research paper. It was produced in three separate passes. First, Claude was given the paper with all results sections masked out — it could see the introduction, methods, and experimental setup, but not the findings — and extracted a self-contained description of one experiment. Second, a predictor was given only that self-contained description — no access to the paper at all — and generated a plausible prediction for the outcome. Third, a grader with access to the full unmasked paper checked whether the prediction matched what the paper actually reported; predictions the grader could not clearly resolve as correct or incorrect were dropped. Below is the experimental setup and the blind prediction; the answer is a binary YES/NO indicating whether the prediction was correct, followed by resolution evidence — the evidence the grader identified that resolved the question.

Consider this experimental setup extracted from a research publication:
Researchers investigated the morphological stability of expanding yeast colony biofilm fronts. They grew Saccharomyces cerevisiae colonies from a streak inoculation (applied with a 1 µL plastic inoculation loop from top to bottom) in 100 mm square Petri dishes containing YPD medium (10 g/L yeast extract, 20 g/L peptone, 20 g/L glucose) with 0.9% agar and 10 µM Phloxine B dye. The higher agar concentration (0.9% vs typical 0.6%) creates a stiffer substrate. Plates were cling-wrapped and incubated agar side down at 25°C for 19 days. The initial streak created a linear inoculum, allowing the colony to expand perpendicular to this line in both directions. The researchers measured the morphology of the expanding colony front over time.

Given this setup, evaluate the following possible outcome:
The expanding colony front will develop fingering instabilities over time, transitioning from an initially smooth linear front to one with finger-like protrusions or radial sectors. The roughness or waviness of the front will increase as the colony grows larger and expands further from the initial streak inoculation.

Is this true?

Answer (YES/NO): YES